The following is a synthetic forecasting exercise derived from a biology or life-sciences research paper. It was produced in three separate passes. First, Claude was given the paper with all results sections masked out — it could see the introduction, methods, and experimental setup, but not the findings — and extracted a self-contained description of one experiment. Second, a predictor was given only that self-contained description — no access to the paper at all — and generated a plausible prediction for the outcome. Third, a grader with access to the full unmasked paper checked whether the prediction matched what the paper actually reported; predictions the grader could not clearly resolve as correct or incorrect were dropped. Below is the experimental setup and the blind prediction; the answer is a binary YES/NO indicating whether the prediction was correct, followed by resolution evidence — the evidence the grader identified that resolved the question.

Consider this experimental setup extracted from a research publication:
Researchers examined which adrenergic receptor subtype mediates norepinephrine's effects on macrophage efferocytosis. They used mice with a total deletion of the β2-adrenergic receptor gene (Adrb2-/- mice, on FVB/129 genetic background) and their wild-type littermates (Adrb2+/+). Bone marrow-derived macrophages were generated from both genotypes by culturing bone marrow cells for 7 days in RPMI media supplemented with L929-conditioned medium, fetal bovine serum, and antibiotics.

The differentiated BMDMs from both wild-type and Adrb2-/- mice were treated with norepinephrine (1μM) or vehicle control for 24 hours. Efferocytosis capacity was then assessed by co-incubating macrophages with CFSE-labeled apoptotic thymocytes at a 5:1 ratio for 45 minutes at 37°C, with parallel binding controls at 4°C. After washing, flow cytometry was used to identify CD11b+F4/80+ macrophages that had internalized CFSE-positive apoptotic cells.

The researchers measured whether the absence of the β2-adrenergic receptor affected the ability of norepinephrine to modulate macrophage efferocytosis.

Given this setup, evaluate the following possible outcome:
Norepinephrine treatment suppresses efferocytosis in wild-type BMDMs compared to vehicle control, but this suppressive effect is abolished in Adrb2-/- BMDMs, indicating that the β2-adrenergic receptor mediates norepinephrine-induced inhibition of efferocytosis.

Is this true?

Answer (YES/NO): NO